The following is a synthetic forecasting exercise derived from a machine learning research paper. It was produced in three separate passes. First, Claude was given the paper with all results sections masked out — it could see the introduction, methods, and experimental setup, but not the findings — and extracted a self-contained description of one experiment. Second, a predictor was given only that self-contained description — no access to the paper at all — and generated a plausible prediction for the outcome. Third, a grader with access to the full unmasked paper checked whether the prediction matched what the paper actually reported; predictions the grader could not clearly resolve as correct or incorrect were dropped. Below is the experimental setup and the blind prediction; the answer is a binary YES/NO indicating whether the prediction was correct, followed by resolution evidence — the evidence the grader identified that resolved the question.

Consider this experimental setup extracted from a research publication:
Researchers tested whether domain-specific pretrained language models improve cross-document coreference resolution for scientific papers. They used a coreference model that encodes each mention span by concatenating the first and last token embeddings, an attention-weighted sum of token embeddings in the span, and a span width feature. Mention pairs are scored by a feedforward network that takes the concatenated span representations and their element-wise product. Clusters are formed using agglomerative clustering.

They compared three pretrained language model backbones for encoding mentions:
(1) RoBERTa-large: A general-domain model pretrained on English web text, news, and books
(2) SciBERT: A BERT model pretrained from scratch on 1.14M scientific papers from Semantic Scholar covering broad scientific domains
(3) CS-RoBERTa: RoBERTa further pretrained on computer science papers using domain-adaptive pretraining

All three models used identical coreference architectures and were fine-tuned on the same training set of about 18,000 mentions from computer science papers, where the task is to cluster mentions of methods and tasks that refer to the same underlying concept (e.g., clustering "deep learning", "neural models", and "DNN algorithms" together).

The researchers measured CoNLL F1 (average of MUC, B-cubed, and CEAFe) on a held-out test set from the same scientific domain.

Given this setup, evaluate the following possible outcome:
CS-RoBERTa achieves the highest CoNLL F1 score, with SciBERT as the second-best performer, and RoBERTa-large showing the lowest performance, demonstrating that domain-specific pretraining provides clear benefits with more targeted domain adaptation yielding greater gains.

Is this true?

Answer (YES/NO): NO